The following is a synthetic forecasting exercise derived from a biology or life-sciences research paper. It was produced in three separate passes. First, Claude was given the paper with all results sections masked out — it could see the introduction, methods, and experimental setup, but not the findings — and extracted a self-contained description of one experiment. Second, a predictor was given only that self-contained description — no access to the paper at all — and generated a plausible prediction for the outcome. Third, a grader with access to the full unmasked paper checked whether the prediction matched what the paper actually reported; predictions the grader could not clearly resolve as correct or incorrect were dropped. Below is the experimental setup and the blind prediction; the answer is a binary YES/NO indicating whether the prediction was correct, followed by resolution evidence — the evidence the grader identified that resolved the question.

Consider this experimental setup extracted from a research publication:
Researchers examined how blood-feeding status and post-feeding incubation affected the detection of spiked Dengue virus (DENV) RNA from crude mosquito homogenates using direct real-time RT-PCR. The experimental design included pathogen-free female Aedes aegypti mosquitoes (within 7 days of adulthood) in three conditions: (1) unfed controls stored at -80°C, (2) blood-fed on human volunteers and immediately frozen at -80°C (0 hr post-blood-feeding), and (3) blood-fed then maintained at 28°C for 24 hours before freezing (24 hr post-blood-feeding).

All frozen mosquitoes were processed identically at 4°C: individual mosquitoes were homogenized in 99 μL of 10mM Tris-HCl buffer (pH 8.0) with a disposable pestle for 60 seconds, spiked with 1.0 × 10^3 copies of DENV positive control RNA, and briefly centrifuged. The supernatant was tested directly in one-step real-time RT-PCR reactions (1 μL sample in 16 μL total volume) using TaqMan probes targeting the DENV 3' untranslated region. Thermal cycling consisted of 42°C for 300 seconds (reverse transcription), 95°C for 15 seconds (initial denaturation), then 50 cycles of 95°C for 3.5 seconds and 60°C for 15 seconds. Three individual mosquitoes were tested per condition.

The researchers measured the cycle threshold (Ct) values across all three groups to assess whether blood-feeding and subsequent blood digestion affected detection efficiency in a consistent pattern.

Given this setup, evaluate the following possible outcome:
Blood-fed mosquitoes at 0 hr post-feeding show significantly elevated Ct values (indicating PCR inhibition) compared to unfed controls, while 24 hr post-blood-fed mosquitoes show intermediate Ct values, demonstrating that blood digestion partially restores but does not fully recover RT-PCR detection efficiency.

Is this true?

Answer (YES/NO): NO